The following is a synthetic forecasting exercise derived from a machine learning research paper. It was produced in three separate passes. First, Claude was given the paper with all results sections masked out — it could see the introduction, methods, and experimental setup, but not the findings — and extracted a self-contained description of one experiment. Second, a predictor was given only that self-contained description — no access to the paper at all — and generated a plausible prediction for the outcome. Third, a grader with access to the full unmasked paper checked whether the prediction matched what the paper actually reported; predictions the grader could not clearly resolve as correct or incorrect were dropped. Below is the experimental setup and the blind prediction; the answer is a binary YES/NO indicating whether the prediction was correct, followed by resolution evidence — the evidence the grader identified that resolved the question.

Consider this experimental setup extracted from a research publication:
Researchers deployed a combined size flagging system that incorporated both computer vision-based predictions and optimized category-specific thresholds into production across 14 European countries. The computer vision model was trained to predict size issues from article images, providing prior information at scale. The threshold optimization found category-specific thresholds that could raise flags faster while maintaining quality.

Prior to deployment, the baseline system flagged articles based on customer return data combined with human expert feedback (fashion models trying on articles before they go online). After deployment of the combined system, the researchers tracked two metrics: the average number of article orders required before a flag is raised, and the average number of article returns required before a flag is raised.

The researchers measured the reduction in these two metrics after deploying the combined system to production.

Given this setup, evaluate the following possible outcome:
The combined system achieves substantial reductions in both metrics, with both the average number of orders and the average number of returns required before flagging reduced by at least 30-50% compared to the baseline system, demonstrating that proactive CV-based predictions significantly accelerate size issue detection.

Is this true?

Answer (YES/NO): NO